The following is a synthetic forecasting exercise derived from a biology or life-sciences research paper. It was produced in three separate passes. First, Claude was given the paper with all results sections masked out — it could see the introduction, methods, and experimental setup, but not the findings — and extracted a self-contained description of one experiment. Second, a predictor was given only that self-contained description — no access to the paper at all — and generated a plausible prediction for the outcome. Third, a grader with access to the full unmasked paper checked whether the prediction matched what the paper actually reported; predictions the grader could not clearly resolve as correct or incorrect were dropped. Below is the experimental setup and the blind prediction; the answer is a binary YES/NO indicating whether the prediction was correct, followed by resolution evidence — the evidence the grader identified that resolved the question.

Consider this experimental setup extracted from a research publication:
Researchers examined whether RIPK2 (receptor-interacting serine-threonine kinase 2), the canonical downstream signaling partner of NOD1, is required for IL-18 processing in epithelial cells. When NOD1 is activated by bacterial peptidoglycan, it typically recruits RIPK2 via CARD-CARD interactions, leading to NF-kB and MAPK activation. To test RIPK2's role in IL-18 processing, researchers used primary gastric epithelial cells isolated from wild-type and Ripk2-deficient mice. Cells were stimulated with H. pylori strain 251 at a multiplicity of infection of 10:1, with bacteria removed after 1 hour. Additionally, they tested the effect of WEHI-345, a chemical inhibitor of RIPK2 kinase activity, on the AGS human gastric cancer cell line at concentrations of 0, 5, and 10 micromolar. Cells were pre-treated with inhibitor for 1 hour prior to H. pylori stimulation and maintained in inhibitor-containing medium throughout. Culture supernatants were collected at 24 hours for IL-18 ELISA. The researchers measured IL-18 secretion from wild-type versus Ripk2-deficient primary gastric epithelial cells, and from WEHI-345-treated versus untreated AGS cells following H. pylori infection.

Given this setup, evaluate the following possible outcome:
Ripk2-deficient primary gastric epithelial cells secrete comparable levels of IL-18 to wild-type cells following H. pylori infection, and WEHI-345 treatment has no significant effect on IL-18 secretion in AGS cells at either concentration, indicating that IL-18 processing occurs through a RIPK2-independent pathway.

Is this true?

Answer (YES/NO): YES